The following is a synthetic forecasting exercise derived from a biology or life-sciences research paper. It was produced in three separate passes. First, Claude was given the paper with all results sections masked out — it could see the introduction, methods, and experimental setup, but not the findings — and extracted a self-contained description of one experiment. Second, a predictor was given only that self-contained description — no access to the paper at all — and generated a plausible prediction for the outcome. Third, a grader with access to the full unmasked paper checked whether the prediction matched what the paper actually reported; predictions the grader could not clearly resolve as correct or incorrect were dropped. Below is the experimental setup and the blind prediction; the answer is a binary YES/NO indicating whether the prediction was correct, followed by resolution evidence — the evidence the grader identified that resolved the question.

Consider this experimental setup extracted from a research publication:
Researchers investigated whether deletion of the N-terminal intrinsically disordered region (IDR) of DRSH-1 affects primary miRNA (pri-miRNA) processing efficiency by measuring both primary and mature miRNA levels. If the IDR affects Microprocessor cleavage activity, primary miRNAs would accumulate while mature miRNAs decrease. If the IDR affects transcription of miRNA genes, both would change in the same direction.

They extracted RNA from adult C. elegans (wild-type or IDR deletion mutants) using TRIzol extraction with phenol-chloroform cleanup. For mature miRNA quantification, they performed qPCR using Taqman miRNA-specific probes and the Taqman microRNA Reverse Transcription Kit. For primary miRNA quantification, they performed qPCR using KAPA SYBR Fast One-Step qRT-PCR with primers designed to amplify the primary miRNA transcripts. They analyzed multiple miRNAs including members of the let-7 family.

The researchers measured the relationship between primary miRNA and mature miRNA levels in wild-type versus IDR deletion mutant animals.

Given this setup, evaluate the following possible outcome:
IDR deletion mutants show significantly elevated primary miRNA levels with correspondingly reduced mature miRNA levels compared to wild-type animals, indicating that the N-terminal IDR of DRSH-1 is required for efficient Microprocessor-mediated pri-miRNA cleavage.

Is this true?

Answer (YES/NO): YES